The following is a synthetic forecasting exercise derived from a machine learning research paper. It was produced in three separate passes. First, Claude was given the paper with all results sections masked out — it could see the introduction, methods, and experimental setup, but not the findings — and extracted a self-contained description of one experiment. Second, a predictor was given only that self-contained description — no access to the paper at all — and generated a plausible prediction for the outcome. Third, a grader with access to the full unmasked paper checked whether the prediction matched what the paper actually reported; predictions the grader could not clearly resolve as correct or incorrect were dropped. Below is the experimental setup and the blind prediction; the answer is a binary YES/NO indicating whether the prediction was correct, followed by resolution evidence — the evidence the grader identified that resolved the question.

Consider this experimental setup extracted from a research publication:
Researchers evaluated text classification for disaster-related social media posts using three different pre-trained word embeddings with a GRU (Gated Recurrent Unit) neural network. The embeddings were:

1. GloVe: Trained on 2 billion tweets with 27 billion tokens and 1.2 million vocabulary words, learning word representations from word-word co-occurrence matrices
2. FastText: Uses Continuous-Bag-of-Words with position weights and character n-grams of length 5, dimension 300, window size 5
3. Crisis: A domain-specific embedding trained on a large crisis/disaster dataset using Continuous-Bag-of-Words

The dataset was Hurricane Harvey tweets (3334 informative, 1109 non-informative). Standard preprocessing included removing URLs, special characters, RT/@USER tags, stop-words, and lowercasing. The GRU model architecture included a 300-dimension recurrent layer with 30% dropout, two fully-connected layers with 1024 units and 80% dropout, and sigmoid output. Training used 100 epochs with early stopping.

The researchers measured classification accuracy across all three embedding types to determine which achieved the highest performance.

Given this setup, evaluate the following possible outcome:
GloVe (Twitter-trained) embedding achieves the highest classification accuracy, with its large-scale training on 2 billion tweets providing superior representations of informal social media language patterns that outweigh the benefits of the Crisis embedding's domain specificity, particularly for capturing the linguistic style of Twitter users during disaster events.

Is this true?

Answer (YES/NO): NO